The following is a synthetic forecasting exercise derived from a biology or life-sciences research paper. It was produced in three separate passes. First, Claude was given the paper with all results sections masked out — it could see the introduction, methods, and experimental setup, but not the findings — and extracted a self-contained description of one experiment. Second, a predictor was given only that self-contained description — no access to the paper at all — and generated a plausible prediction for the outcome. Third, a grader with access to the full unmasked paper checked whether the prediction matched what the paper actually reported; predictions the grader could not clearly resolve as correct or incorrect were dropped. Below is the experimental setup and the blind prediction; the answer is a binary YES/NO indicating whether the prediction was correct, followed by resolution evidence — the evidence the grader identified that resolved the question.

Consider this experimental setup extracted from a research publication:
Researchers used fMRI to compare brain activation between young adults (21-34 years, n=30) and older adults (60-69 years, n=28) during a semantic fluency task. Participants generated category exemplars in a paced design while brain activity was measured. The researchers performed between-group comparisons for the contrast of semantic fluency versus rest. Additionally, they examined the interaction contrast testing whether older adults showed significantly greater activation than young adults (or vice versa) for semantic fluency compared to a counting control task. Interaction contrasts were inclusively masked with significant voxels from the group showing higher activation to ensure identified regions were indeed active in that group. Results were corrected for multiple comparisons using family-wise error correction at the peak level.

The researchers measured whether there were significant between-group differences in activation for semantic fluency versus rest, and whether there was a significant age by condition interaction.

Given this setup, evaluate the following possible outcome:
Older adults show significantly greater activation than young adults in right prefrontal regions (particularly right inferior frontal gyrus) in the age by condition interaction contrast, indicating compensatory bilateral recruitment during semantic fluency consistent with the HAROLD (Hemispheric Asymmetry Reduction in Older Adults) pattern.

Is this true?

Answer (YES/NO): NO